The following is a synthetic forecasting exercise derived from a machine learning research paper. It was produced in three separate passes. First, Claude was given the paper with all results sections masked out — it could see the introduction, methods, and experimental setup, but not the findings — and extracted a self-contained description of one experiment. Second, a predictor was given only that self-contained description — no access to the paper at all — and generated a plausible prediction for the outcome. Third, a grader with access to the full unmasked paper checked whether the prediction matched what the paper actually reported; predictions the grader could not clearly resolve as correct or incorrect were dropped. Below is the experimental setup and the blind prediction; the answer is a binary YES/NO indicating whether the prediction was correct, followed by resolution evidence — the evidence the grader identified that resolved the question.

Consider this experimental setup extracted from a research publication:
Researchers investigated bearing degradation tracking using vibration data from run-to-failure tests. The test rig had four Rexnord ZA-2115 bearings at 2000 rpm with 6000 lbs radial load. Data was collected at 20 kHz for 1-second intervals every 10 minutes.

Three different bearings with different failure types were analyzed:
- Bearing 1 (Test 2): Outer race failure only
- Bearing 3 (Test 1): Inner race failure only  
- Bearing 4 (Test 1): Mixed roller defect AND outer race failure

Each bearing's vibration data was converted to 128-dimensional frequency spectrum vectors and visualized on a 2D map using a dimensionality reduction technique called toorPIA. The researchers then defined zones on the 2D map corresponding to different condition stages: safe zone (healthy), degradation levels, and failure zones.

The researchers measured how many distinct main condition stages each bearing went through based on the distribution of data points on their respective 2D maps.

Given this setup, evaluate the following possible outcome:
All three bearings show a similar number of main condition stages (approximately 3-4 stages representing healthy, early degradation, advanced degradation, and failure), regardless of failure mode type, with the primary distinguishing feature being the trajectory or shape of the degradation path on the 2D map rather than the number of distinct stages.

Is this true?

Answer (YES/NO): NO